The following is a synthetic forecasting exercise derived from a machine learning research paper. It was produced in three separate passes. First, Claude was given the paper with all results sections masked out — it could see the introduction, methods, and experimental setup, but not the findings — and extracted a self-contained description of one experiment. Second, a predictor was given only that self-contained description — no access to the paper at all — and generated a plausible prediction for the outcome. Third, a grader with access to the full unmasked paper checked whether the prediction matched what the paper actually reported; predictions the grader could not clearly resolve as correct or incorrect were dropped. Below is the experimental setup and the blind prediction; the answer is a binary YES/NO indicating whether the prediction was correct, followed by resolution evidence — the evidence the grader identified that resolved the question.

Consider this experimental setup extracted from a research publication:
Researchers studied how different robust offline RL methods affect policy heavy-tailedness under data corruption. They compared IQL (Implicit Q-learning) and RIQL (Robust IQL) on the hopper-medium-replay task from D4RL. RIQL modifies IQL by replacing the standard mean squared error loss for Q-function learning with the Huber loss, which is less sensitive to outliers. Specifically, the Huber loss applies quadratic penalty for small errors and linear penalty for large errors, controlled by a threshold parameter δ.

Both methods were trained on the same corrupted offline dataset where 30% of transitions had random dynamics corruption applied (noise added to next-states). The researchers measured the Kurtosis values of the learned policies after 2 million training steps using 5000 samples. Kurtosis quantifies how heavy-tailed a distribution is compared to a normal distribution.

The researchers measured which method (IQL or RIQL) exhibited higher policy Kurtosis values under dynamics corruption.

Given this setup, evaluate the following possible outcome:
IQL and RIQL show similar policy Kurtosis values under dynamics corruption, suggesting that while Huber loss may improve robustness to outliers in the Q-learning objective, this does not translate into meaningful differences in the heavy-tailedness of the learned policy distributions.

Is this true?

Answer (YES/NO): NO